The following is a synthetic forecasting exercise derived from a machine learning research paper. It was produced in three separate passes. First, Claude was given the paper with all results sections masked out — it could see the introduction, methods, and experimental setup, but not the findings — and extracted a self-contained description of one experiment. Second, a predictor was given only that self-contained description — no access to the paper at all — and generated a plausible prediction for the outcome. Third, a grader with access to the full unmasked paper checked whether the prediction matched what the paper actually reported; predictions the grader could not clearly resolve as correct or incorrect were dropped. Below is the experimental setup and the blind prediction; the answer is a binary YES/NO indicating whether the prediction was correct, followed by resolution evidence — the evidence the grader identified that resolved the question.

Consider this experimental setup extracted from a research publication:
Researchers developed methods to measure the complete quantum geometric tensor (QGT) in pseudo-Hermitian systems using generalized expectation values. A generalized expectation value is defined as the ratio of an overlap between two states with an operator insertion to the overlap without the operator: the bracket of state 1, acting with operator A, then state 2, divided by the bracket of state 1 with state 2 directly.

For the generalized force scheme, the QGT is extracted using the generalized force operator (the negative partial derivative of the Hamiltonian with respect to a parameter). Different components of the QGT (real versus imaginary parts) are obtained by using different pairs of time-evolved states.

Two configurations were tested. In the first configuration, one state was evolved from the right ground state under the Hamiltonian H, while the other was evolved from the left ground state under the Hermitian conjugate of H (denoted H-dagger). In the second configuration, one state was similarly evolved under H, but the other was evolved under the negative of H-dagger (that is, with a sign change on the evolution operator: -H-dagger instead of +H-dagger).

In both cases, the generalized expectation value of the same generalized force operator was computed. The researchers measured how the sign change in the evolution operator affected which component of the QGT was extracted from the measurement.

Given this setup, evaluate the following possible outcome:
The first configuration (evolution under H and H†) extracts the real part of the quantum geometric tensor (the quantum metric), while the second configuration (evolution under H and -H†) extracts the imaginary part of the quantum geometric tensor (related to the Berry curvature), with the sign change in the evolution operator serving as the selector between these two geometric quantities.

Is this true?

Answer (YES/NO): NO